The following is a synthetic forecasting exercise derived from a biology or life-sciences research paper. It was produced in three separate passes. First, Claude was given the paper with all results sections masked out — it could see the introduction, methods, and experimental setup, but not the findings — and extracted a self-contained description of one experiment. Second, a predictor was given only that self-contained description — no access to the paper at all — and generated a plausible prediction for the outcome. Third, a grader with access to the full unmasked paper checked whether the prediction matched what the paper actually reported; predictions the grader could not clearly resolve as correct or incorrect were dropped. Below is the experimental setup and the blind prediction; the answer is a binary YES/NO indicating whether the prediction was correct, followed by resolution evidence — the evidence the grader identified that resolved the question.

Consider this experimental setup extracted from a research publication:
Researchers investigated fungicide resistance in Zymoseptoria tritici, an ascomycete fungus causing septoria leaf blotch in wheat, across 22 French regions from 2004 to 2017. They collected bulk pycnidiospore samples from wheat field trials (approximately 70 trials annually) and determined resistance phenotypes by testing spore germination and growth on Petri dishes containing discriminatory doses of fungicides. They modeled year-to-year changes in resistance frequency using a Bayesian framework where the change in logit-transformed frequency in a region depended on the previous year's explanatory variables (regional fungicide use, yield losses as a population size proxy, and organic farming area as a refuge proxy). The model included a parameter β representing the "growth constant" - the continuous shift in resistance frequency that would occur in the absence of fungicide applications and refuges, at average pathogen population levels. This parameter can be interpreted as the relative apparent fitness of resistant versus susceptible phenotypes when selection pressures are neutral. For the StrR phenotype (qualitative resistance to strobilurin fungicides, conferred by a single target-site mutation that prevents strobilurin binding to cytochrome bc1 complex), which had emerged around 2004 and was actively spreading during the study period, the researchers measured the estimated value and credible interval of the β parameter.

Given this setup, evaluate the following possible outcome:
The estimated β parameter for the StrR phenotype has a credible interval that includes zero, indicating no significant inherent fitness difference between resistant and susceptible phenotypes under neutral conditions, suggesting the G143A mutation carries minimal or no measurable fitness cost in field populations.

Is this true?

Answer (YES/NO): NO